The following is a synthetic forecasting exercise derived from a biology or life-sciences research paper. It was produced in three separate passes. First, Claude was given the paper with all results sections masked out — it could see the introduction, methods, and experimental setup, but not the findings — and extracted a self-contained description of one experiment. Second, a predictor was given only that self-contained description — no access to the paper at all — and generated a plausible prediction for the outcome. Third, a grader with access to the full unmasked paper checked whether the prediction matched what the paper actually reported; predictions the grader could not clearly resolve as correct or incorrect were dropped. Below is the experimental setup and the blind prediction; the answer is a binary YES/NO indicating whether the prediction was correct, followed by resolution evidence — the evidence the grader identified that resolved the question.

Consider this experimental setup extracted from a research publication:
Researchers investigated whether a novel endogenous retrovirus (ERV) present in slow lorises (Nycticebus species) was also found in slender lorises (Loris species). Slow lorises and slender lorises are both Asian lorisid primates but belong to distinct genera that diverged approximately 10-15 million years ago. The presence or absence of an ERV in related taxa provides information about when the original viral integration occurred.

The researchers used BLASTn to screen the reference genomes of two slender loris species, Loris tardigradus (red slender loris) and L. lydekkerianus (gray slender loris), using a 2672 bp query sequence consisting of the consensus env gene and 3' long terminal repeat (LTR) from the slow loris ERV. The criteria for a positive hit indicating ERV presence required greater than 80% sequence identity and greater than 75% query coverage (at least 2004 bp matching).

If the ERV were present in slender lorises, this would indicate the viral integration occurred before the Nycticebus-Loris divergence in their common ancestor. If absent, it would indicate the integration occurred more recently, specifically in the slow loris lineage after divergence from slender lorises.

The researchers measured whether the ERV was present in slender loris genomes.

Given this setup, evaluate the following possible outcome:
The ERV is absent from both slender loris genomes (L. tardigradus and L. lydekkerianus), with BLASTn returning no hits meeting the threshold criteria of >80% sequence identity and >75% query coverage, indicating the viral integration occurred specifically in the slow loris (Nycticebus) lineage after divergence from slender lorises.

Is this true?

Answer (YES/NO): NO